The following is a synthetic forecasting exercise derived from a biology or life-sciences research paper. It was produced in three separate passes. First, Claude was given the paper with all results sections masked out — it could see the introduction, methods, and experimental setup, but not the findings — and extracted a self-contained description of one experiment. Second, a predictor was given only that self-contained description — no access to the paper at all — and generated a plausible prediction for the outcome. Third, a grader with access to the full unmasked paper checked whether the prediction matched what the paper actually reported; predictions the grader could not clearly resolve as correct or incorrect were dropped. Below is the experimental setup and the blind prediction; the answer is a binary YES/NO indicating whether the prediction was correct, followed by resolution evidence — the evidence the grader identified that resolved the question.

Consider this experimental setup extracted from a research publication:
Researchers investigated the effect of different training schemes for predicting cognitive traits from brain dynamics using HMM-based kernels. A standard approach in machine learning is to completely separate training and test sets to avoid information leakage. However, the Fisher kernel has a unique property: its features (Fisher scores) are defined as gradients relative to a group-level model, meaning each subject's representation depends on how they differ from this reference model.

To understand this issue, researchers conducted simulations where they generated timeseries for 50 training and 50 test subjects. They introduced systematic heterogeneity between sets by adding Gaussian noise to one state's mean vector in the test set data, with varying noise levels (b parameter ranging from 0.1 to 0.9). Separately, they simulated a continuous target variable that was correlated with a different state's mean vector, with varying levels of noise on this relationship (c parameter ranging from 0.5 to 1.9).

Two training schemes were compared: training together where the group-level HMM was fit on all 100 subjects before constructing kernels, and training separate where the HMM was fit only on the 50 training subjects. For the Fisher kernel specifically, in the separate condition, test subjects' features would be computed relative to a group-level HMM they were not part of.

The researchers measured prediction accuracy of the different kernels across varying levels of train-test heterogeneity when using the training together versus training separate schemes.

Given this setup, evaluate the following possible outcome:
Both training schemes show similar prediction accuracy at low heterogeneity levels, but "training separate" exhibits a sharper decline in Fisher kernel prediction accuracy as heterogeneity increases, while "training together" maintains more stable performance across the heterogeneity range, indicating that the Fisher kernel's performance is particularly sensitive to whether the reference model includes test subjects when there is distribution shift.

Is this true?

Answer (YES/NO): YES